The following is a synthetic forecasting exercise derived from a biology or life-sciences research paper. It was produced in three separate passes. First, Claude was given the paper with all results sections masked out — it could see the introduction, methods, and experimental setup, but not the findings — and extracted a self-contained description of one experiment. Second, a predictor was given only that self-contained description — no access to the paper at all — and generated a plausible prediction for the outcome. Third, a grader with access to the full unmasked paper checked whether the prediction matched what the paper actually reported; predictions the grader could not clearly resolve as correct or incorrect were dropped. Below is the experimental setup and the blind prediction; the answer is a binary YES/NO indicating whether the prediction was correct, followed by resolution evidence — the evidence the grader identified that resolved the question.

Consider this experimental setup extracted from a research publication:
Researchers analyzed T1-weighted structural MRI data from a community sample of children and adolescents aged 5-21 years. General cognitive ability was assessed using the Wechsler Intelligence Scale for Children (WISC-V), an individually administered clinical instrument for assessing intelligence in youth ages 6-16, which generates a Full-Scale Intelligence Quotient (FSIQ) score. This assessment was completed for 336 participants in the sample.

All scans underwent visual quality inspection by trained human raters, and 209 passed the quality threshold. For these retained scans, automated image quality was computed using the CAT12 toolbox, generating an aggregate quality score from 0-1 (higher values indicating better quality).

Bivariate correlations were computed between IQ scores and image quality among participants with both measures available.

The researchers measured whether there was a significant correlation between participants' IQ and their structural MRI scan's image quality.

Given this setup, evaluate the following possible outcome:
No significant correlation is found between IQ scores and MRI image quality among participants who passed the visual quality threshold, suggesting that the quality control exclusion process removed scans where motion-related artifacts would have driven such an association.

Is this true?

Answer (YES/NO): YES